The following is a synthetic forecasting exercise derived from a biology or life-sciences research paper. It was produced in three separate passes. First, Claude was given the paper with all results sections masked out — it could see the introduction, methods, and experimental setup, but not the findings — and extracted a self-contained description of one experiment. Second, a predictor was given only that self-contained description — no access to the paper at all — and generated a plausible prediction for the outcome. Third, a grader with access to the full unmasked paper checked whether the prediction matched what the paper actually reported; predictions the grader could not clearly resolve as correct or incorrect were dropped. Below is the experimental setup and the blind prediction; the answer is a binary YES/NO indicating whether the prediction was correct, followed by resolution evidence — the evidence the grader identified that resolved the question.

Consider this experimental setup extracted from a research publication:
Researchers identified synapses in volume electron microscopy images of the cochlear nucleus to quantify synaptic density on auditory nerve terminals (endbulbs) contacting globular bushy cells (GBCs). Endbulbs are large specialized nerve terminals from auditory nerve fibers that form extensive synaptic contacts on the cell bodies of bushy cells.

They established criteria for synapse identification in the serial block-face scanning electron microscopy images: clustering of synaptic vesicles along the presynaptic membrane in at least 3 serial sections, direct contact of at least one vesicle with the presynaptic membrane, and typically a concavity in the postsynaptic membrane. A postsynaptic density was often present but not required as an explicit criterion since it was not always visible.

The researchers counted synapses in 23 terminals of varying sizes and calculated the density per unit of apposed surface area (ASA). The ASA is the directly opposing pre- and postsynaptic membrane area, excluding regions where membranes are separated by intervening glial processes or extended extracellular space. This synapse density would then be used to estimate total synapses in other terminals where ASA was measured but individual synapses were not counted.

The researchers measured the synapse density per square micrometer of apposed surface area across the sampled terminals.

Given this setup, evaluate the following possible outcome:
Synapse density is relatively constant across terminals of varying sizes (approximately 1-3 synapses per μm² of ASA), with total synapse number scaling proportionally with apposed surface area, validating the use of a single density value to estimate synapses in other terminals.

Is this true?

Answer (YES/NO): NO